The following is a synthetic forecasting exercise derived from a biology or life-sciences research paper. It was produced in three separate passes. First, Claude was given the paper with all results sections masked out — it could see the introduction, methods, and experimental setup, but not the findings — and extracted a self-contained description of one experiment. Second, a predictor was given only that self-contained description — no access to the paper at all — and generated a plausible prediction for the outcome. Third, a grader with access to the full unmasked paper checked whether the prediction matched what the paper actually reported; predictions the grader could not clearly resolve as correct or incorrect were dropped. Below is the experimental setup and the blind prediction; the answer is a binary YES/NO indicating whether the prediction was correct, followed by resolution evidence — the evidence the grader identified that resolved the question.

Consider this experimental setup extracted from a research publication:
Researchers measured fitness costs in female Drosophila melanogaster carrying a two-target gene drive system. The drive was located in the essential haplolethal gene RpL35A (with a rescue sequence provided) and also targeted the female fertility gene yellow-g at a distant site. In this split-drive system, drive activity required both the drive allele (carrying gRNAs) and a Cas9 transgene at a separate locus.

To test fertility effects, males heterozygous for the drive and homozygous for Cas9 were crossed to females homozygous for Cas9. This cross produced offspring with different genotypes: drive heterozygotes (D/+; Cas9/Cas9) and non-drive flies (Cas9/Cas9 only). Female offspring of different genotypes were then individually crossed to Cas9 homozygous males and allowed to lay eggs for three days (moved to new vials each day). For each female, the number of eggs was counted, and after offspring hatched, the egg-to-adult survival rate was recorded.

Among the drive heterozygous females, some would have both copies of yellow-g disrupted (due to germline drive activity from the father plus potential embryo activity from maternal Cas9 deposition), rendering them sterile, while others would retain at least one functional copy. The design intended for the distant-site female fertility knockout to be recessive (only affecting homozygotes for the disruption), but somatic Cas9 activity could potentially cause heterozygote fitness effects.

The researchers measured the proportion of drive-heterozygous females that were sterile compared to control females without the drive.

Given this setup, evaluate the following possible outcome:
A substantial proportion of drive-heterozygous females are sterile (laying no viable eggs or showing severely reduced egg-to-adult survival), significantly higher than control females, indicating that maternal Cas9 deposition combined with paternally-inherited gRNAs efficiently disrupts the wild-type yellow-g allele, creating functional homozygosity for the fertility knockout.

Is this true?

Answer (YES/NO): YES